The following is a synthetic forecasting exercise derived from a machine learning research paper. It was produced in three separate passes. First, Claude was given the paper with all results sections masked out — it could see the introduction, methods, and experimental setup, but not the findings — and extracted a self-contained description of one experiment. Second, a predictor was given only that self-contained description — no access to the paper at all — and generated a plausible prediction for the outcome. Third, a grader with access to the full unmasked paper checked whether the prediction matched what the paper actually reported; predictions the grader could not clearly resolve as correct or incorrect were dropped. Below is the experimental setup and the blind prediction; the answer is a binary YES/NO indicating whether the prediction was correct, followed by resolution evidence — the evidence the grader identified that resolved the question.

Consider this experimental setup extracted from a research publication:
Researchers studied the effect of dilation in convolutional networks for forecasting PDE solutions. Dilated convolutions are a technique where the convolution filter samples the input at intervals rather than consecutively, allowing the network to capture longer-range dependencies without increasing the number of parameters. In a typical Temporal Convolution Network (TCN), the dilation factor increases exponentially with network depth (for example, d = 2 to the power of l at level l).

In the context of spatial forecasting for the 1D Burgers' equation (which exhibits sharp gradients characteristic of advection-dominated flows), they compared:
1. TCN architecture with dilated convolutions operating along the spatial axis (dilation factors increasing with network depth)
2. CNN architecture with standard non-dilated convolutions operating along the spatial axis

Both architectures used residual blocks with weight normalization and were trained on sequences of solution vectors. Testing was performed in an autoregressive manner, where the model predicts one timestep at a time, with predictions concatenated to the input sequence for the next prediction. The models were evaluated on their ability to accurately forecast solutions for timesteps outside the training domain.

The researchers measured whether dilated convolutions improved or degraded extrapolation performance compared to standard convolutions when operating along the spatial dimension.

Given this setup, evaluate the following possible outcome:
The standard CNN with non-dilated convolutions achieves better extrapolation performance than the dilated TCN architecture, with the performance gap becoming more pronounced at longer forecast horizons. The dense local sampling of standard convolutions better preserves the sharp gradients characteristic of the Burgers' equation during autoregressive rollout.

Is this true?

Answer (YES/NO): NO